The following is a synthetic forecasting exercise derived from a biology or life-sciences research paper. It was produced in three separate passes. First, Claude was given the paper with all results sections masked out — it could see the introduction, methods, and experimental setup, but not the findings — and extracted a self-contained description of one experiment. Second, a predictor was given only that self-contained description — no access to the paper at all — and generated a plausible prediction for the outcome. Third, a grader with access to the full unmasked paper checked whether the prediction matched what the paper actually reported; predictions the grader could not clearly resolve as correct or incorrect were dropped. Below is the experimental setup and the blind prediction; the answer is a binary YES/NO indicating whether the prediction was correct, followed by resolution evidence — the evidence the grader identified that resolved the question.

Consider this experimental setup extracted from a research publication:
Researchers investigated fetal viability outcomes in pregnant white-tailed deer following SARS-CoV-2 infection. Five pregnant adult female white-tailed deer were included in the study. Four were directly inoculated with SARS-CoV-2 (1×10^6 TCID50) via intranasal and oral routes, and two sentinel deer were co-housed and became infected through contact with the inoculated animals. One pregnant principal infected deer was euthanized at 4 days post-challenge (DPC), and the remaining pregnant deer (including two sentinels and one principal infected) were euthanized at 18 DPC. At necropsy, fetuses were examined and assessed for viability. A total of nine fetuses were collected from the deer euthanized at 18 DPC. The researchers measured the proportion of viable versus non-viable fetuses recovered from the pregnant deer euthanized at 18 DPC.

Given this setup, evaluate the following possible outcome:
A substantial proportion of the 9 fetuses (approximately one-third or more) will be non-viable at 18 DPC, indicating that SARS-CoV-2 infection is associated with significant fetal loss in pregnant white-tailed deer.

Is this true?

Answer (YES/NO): YES